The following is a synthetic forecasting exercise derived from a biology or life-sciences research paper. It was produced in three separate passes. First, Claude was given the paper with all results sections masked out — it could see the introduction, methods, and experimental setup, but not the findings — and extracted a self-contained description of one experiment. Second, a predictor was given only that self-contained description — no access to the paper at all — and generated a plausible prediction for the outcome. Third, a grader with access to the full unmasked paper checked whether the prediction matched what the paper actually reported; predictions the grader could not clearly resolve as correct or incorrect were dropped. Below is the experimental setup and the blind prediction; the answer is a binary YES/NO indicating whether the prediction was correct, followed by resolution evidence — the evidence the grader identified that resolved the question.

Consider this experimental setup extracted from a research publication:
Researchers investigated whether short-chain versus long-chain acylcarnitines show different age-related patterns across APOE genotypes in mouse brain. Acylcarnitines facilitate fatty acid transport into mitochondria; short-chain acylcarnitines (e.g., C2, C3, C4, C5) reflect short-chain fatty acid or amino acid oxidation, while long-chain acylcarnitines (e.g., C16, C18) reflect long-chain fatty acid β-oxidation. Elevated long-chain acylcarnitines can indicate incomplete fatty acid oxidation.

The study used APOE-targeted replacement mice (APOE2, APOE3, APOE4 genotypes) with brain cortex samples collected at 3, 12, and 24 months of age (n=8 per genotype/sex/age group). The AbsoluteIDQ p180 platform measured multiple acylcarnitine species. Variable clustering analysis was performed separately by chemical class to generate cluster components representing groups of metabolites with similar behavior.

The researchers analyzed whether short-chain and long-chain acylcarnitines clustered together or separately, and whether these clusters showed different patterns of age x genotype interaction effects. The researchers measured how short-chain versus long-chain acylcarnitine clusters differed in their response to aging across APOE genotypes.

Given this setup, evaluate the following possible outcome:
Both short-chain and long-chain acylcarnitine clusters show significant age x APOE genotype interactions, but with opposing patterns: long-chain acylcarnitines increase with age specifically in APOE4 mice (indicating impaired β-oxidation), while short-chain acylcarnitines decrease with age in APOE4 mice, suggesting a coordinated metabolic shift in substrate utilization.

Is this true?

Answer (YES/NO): NO